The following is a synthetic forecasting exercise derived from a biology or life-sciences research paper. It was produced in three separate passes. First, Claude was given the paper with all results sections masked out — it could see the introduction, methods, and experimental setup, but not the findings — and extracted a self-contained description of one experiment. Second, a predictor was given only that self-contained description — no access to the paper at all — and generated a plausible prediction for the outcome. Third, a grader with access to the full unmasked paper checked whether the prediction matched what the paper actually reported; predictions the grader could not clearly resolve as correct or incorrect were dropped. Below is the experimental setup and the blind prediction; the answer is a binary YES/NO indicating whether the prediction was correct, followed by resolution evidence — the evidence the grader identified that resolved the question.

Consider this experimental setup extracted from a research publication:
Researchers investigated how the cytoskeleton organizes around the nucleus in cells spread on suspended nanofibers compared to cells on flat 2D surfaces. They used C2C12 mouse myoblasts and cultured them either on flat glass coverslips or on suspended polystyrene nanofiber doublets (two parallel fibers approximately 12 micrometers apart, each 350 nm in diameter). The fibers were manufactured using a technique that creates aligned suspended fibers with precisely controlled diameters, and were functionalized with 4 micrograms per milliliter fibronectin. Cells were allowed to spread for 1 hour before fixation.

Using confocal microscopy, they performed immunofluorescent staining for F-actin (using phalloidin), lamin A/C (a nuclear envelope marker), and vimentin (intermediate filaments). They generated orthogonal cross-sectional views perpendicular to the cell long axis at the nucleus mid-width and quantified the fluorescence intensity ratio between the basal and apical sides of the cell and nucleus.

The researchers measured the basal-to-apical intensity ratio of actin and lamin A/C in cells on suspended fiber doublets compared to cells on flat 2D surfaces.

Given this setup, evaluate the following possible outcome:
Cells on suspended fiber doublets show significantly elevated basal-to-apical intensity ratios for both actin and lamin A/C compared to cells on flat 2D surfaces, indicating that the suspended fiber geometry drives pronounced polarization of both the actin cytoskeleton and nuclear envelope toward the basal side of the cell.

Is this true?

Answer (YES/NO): NO